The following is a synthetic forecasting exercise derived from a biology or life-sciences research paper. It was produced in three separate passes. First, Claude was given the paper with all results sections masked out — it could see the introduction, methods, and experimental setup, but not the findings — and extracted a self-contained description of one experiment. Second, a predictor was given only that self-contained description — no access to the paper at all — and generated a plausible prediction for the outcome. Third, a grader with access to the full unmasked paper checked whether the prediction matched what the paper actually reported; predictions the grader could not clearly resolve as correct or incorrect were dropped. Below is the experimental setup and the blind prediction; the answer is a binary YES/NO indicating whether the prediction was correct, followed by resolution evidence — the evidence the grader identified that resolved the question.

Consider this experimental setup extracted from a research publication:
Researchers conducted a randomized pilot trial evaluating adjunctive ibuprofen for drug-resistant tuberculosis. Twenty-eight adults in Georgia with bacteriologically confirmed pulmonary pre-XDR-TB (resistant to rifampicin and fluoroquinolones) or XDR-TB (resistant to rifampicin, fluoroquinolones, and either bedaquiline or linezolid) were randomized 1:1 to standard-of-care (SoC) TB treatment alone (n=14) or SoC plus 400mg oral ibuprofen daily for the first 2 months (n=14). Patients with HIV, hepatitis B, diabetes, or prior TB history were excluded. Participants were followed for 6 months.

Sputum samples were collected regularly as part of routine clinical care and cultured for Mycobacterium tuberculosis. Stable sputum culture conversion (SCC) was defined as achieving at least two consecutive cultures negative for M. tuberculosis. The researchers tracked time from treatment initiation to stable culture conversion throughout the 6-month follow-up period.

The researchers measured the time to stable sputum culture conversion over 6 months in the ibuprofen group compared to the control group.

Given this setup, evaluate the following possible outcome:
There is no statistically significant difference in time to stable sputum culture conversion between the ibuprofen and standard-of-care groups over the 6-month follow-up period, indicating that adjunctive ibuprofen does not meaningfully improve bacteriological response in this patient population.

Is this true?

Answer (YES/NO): YES